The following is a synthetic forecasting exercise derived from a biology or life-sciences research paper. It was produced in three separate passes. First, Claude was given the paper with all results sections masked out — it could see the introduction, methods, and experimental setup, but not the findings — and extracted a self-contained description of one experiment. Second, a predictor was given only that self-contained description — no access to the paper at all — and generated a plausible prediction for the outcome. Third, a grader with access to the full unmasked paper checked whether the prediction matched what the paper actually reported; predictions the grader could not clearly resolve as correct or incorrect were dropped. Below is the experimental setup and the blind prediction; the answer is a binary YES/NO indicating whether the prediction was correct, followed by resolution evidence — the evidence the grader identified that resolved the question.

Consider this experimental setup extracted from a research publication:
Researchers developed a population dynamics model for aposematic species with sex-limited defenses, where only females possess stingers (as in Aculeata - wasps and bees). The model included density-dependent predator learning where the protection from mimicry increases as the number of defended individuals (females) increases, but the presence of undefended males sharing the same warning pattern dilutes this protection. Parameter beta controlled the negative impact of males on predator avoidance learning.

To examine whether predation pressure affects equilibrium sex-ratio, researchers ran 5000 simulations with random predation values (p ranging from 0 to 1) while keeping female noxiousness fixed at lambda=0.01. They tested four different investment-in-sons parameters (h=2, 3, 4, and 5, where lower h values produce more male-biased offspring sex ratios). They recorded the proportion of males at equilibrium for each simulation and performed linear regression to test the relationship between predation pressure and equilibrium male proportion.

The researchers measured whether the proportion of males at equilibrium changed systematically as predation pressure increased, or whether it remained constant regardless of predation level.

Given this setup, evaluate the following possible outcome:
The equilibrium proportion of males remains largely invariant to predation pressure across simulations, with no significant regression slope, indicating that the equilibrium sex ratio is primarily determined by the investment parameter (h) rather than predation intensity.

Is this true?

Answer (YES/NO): NO